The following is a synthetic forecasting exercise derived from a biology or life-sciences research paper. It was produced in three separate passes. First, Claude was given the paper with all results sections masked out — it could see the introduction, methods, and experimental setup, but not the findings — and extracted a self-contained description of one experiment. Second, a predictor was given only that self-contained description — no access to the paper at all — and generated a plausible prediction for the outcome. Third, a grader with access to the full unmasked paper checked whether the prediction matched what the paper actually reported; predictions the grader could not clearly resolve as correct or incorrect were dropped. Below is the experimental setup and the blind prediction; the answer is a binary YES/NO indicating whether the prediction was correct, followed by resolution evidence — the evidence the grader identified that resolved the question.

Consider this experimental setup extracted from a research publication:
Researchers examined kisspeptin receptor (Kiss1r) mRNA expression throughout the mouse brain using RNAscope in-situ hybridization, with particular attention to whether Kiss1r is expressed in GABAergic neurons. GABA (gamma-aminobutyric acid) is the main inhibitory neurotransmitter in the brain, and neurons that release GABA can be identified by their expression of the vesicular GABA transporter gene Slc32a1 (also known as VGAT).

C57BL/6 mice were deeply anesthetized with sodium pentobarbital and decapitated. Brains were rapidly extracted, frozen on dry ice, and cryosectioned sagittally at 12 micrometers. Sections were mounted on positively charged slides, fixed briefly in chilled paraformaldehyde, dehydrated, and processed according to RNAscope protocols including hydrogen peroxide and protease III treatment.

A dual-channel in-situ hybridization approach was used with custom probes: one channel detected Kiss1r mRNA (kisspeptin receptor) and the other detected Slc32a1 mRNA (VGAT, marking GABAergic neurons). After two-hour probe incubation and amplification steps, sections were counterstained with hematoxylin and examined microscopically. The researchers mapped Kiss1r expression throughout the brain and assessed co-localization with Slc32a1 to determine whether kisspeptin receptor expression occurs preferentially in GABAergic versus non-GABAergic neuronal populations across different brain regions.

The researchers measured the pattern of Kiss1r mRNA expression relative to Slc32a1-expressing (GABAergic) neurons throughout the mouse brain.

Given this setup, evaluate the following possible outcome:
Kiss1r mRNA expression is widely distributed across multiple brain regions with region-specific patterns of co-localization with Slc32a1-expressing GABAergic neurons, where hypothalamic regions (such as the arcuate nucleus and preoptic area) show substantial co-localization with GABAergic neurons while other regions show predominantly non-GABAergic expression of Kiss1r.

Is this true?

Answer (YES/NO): NO